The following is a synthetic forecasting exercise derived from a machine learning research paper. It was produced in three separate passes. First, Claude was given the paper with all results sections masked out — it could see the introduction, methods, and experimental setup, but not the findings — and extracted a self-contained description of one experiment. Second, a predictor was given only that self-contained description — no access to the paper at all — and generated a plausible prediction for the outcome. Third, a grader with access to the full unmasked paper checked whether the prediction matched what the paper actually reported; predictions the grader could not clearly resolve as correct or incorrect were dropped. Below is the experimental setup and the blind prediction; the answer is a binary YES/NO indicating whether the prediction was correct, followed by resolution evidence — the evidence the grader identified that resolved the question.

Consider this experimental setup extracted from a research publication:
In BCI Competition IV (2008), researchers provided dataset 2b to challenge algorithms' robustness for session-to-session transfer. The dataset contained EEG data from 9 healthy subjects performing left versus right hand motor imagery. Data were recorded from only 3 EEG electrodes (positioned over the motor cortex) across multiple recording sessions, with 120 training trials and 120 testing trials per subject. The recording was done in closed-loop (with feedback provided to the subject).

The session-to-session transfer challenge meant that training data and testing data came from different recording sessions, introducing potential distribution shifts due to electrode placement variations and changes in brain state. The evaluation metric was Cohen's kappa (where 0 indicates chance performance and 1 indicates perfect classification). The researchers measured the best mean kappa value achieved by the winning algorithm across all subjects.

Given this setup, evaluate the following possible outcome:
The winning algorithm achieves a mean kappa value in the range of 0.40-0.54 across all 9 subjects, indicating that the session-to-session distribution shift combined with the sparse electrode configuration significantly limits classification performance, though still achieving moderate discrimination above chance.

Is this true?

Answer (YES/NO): NO